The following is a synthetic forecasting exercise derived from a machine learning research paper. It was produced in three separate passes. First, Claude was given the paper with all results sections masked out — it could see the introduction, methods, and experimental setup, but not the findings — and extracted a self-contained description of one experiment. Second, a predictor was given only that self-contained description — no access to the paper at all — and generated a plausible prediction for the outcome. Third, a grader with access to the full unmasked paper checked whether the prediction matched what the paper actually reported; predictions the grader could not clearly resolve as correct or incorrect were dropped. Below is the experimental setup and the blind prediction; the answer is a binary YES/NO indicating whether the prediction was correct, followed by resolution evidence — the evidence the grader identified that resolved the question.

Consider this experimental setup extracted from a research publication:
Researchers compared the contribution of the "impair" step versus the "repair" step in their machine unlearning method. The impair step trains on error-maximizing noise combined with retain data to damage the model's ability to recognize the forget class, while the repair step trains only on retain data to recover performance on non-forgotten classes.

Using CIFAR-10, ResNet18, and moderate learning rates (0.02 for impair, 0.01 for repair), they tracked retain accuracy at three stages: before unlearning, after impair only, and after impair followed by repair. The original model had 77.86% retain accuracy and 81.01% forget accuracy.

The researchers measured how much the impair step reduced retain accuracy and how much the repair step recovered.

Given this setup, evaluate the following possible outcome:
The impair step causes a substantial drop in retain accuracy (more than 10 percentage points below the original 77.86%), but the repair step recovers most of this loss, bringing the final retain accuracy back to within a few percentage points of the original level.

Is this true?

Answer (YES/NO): NO